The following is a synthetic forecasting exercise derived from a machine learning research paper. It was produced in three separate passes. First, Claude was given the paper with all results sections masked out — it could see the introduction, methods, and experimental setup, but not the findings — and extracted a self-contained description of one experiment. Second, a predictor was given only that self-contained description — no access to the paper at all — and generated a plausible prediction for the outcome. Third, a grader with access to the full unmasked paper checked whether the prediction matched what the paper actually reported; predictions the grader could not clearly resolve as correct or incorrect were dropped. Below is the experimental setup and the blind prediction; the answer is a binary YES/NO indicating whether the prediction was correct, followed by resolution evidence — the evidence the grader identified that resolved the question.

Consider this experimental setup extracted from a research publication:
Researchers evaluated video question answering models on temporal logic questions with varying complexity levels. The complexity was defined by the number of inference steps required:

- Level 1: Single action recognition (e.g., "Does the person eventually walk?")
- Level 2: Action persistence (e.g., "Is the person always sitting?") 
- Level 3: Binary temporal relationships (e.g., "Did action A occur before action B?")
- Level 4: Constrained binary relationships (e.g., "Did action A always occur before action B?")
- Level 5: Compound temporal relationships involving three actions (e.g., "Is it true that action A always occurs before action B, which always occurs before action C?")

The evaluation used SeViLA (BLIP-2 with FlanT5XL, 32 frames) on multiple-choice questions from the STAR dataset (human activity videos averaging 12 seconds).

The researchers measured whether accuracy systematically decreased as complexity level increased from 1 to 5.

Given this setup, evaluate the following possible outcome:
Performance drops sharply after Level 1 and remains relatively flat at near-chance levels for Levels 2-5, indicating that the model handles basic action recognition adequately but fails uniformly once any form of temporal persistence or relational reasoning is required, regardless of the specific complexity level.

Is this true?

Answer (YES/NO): NO